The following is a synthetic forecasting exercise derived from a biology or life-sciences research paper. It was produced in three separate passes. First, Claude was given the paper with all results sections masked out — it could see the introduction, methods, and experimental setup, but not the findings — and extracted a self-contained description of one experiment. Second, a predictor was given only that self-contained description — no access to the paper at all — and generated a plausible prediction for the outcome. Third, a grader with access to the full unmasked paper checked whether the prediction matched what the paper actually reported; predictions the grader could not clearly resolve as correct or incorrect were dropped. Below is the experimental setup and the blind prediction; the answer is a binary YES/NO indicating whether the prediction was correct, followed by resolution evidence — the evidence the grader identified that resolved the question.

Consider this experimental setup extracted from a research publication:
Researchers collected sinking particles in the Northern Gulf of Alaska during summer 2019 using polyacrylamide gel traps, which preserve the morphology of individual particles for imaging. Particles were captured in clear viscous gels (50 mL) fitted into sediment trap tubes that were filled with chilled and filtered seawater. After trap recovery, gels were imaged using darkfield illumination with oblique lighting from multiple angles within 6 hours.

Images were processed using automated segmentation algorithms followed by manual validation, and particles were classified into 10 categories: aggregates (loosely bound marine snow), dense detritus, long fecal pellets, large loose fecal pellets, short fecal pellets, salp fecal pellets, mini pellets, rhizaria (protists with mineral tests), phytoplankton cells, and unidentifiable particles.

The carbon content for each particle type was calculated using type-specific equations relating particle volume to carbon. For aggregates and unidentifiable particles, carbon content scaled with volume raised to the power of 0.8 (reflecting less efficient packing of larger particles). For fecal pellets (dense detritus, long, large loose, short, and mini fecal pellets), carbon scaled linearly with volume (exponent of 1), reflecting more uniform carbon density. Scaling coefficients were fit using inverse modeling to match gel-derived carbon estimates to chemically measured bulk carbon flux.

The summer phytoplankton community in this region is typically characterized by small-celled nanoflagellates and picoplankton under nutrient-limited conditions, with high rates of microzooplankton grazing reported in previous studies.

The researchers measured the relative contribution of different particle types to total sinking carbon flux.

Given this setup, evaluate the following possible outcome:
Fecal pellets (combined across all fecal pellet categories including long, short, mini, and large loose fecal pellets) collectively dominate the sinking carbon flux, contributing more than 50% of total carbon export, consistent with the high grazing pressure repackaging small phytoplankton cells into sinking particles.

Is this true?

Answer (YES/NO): NO